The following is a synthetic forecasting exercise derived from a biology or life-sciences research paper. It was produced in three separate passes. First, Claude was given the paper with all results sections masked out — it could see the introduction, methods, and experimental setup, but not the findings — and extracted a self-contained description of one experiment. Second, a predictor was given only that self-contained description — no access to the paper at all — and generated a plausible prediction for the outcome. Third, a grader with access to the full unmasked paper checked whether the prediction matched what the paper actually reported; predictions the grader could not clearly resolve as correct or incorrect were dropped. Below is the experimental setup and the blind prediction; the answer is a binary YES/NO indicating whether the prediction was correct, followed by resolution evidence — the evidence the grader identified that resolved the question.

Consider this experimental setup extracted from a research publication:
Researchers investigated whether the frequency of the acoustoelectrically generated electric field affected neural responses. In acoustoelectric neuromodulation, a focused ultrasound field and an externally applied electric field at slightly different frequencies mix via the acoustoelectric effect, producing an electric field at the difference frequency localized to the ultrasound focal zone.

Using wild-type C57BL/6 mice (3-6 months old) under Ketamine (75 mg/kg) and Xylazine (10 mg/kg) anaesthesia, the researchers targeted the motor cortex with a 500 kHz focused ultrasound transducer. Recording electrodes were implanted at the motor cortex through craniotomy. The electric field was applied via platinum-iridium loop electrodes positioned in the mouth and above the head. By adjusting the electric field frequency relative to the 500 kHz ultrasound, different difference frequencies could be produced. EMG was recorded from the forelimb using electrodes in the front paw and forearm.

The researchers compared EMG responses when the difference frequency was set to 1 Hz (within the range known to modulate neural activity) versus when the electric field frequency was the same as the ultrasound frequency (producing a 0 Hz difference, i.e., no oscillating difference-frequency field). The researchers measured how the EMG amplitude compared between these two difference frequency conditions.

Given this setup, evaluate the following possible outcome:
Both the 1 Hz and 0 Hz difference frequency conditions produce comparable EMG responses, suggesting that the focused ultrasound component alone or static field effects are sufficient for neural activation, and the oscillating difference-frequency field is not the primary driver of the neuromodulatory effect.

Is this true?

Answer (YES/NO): NO